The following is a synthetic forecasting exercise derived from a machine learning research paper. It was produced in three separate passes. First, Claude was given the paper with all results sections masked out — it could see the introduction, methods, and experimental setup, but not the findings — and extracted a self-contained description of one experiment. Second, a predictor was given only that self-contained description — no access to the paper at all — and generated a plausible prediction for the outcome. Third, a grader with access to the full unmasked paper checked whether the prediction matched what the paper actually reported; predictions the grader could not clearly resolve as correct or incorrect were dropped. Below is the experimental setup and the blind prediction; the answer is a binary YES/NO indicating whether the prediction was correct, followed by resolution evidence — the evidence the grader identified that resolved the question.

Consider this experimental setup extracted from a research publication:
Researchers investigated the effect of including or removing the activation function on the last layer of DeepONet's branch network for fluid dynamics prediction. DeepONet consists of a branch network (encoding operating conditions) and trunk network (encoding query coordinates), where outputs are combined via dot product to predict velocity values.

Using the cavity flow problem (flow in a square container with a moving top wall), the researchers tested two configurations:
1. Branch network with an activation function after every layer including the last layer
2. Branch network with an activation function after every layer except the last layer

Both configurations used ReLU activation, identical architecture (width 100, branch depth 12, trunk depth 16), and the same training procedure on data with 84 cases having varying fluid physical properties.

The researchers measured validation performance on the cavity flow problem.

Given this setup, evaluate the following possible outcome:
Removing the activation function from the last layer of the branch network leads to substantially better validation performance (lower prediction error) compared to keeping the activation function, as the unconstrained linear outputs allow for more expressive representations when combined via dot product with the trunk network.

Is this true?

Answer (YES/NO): NO